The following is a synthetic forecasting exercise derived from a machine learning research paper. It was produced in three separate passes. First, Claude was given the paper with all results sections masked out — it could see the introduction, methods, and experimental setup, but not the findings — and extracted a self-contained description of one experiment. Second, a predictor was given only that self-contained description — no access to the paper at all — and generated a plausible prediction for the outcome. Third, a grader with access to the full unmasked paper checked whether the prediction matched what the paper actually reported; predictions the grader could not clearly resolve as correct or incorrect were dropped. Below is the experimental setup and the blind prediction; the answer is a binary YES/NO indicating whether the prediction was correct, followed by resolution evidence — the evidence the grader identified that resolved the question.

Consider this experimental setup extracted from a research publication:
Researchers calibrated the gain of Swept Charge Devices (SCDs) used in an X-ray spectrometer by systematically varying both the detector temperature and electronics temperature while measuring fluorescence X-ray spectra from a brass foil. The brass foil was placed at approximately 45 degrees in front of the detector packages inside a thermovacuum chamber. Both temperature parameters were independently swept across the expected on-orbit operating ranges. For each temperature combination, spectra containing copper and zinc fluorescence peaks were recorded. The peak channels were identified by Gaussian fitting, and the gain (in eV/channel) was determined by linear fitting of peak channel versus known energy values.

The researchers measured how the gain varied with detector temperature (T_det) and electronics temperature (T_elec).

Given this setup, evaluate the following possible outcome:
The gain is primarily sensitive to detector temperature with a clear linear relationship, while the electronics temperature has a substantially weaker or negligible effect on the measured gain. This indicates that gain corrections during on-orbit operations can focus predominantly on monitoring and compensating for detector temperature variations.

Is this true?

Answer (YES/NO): NO